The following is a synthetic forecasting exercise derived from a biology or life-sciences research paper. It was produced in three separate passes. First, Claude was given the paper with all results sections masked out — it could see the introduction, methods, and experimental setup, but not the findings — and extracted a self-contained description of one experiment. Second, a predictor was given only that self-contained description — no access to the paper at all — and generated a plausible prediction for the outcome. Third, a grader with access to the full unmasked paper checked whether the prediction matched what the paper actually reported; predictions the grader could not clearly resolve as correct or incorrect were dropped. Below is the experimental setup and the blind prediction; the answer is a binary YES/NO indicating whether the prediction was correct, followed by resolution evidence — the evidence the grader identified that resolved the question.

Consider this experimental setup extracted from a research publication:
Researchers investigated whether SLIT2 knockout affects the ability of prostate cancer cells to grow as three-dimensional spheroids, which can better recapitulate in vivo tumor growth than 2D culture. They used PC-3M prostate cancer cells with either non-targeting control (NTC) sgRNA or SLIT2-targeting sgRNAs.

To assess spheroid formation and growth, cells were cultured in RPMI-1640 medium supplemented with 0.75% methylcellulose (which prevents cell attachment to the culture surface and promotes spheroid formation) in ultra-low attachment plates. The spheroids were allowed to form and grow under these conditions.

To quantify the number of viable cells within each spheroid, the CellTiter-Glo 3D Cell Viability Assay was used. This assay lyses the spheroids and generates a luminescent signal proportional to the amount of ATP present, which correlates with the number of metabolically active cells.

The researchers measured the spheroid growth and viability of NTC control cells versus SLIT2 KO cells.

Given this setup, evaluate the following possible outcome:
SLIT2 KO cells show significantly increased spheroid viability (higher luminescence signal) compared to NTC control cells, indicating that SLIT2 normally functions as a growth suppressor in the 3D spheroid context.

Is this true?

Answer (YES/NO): NO